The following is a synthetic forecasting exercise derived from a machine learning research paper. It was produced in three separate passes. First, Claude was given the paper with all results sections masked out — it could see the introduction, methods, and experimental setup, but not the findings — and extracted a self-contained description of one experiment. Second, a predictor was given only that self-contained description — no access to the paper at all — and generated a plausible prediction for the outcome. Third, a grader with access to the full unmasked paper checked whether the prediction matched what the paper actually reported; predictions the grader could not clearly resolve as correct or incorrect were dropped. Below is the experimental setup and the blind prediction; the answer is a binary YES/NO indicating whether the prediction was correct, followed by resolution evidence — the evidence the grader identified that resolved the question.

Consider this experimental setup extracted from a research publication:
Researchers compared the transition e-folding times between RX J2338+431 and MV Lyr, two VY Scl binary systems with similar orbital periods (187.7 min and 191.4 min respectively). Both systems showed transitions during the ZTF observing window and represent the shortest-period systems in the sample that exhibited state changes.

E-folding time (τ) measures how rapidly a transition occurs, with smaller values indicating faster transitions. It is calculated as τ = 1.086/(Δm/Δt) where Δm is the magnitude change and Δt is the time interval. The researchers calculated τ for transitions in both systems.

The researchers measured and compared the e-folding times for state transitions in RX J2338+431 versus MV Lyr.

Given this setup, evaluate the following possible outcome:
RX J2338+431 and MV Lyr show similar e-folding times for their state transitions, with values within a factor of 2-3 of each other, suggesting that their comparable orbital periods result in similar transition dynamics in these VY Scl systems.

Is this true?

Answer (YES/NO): NO